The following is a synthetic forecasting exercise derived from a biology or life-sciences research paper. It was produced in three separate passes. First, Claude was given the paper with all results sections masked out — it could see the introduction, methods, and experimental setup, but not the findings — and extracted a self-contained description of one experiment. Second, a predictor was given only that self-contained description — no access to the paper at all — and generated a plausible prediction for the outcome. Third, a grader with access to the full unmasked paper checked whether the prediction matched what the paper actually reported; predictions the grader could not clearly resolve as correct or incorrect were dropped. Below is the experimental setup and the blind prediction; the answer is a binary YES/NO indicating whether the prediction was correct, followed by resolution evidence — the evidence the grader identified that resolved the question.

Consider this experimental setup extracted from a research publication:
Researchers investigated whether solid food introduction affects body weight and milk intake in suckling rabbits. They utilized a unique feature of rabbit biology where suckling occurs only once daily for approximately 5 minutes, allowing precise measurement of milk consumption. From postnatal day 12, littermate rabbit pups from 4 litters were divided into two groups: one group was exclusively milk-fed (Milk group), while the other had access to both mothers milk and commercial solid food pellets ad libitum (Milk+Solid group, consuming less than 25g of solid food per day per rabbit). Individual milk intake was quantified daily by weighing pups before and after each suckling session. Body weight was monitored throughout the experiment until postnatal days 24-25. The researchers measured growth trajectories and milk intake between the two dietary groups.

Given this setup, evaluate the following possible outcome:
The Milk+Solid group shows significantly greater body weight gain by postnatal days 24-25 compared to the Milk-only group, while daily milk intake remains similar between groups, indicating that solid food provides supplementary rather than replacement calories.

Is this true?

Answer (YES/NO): NO